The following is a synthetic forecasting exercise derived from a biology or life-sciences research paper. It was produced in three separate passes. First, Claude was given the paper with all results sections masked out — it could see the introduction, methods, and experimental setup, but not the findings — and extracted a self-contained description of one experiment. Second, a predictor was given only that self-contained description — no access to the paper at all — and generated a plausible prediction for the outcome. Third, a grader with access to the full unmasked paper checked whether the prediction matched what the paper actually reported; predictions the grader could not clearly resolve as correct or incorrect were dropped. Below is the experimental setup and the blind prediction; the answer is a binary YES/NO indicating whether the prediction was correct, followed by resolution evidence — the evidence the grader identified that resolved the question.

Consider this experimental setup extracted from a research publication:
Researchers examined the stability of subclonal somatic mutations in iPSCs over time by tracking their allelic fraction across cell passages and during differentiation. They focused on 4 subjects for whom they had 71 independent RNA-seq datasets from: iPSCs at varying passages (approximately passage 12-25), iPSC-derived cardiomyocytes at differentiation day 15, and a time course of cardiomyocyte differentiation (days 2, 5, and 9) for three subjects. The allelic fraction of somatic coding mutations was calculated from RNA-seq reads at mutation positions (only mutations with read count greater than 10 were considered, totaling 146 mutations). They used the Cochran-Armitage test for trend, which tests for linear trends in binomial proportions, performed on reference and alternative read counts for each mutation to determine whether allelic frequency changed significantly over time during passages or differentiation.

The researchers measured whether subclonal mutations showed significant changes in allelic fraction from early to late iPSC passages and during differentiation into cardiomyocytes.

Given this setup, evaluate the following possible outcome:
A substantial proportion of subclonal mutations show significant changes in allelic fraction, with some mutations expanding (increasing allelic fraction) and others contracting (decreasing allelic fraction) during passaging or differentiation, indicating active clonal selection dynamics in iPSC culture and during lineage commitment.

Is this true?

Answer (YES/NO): NO